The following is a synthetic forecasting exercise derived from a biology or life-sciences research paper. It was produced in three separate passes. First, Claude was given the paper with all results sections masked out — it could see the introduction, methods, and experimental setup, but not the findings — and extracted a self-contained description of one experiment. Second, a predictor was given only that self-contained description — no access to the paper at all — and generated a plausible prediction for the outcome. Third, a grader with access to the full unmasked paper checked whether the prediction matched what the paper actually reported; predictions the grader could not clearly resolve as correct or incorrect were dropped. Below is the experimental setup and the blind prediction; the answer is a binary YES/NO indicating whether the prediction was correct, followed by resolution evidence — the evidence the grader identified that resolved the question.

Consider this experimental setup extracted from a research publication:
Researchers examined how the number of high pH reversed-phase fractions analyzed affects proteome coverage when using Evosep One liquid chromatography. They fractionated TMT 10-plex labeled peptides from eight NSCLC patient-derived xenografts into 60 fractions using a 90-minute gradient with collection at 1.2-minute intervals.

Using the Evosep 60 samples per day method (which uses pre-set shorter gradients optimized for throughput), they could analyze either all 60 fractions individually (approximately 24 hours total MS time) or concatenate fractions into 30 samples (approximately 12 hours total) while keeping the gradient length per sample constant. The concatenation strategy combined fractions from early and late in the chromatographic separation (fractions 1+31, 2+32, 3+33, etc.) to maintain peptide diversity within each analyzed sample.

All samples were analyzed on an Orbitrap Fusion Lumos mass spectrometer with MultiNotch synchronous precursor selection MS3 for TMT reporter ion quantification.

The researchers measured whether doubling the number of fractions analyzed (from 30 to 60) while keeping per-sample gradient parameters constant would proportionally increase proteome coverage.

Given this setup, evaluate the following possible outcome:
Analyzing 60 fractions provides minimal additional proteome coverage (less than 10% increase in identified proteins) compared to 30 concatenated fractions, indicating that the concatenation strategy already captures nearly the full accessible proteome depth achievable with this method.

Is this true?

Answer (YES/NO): NO